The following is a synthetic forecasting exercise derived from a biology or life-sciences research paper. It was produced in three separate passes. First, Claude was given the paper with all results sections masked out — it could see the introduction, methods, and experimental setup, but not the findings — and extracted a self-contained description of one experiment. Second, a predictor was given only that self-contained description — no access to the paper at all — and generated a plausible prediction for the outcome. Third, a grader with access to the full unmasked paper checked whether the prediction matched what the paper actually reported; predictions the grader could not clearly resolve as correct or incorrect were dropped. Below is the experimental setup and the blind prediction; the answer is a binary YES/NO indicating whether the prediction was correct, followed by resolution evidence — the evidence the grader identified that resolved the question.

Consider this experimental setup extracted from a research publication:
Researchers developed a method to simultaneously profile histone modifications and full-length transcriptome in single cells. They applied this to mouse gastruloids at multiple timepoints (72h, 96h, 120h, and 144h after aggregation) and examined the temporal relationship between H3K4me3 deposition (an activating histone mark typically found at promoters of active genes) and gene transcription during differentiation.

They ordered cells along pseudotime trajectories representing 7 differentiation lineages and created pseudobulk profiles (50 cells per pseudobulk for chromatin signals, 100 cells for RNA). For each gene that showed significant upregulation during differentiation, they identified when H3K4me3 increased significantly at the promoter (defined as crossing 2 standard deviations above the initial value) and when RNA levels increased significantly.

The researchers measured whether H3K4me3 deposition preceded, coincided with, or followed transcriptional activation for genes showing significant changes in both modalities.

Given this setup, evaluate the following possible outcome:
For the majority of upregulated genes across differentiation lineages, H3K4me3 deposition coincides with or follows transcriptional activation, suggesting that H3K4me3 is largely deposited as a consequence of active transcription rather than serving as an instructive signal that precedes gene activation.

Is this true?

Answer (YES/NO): YES